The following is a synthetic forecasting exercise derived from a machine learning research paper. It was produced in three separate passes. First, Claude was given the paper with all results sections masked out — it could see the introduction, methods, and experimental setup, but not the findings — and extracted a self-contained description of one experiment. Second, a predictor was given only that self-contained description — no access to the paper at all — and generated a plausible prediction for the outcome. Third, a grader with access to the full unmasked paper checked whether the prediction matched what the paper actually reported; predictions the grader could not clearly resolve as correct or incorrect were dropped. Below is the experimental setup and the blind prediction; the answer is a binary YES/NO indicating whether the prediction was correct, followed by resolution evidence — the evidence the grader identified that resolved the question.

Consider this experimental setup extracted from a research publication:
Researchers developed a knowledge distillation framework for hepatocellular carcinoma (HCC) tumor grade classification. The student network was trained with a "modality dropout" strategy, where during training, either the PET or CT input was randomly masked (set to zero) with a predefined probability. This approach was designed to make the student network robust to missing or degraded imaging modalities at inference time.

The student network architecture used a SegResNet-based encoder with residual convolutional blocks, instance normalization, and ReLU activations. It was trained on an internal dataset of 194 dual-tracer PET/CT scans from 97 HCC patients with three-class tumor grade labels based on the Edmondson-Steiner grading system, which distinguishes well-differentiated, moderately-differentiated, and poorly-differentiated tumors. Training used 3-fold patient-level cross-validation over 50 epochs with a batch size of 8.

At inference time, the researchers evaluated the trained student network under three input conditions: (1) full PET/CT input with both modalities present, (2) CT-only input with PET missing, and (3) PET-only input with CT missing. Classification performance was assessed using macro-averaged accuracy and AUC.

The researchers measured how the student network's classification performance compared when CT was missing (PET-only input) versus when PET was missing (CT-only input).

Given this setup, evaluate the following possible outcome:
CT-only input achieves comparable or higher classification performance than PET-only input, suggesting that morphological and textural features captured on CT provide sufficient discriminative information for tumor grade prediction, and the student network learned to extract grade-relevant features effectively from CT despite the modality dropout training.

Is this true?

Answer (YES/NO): NO